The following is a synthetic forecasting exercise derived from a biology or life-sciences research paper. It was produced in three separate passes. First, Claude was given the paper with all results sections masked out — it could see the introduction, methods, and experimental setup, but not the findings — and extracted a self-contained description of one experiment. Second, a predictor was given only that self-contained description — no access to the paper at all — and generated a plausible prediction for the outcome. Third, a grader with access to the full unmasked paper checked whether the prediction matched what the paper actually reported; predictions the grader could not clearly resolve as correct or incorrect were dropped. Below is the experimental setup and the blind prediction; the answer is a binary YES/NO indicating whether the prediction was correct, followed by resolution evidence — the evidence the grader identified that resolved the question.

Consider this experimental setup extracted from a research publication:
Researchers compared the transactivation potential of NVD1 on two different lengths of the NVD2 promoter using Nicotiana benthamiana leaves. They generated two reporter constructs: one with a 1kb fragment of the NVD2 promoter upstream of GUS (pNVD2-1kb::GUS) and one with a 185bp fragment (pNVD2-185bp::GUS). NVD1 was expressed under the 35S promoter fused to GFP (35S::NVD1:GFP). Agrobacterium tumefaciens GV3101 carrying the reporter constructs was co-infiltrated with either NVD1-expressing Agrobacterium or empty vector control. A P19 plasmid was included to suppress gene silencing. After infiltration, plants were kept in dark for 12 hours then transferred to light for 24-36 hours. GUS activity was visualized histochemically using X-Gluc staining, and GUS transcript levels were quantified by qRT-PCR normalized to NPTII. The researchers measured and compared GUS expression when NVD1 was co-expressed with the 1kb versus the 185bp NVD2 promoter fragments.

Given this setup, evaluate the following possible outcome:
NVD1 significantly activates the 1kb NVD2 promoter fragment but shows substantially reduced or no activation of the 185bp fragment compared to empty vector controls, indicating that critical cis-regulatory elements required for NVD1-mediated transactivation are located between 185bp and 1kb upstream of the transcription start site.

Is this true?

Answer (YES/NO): NO